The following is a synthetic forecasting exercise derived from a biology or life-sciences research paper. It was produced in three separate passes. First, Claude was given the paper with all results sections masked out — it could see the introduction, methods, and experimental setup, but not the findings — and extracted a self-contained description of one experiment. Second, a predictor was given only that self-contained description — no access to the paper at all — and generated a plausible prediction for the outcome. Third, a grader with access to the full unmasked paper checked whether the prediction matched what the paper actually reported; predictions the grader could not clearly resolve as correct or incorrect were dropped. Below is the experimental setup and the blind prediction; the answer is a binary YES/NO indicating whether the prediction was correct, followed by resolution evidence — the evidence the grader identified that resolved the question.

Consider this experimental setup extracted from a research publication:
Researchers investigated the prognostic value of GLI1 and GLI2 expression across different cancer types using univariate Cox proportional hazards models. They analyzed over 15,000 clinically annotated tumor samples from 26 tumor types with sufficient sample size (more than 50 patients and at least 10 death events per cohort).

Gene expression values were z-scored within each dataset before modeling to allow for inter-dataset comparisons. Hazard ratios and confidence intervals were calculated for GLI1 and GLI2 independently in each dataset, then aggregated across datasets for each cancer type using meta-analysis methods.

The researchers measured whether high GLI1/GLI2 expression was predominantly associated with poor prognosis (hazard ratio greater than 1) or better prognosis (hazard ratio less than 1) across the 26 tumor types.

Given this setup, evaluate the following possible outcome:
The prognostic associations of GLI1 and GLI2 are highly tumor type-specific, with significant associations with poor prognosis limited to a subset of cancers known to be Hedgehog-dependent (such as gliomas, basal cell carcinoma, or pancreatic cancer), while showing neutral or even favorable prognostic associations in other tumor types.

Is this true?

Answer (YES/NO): NO